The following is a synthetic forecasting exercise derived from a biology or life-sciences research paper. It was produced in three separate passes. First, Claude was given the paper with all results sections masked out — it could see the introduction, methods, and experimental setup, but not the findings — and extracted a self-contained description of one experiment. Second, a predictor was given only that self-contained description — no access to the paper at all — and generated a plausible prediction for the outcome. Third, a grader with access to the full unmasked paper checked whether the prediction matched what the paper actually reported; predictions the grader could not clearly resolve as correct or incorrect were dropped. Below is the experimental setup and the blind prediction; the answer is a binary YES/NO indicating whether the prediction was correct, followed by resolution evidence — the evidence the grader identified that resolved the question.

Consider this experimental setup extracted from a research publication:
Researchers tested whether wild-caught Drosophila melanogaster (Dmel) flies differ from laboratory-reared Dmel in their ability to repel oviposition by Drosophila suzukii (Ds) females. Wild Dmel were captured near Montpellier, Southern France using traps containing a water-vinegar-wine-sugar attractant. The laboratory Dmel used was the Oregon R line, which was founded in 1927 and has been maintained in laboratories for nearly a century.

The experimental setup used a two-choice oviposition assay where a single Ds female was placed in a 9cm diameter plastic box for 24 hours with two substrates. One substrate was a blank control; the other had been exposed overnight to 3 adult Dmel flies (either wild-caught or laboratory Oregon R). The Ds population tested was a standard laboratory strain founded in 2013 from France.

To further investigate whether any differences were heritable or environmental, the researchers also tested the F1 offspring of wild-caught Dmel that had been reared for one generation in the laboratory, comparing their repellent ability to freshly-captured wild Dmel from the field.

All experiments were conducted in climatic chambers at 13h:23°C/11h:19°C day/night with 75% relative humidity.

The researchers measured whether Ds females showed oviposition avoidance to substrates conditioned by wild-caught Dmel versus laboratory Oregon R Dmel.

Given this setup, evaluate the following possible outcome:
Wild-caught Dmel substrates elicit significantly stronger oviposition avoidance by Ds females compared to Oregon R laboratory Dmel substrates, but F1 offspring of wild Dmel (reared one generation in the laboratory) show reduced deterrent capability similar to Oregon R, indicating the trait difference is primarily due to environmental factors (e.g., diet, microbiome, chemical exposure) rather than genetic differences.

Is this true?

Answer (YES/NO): NO